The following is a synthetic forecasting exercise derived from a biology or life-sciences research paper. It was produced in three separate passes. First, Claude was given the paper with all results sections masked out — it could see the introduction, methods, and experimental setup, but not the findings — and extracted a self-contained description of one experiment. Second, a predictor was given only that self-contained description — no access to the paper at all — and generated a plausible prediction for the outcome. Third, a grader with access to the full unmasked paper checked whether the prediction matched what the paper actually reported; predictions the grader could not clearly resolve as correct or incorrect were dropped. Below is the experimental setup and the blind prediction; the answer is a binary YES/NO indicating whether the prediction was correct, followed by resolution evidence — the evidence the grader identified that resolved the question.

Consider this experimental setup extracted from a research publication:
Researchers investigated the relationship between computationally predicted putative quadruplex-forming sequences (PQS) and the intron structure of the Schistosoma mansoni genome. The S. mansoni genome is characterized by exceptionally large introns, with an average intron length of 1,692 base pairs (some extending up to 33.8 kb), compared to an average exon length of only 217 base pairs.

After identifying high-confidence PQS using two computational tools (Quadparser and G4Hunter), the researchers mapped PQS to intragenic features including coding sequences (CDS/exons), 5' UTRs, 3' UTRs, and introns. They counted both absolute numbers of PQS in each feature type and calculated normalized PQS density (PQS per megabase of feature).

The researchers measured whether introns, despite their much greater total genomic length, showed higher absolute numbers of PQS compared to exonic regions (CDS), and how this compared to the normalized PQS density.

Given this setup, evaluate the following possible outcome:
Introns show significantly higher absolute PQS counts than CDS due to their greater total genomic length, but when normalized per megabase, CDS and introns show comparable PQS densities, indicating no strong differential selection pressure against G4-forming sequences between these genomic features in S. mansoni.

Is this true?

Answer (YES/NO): NO